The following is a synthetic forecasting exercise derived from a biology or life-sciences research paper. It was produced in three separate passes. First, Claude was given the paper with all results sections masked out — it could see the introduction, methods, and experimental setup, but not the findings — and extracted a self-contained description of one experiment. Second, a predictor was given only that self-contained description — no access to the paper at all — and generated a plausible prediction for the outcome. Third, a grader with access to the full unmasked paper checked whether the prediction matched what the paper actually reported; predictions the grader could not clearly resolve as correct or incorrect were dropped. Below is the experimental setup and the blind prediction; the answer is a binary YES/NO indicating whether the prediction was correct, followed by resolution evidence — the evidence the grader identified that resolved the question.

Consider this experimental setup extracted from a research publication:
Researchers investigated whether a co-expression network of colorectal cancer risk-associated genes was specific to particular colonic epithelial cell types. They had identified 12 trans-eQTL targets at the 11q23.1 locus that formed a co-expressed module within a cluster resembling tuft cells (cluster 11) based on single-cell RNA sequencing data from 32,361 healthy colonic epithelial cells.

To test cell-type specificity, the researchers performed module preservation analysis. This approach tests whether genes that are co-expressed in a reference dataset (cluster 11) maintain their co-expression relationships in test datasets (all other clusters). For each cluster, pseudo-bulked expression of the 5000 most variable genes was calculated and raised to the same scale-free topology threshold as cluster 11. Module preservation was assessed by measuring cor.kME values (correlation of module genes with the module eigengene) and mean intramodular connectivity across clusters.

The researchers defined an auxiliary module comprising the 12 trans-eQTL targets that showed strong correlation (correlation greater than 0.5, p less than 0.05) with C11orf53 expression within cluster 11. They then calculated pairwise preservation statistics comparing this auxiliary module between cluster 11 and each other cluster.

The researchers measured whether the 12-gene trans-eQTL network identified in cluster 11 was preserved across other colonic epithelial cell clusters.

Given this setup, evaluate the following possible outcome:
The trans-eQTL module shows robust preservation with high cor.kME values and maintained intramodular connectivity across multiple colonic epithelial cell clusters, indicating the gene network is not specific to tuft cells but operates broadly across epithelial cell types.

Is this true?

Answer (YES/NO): NO